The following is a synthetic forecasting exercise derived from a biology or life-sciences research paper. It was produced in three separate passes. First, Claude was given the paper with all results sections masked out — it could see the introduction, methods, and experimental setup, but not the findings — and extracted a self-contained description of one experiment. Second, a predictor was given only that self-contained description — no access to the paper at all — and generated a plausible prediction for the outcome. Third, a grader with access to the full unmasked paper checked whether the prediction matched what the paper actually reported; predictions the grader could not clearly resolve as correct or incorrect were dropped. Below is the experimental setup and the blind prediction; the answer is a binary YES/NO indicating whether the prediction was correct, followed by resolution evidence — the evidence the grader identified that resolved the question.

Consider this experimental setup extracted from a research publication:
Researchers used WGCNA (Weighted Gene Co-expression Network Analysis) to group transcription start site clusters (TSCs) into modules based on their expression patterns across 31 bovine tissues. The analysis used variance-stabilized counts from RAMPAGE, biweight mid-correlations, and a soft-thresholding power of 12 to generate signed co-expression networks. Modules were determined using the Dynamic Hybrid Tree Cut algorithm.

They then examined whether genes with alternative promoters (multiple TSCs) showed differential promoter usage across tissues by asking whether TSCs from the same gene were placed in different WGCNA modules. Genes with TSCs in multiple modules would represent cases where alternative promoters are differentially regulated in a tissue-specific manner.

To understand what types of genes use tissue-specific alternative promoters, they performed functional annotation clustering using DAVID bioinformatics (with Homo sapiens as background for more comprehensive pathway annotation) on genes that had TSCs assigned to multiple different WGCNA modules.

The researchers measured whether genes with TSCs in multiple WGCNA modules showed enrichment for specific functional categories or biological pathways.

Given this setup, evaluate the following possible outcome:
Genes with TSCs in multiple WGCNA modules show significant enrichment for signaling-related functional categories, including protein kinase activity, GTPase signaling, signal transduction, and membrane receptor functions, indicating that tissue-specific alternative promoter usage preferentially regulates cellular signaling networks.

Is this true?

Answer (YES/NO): NO